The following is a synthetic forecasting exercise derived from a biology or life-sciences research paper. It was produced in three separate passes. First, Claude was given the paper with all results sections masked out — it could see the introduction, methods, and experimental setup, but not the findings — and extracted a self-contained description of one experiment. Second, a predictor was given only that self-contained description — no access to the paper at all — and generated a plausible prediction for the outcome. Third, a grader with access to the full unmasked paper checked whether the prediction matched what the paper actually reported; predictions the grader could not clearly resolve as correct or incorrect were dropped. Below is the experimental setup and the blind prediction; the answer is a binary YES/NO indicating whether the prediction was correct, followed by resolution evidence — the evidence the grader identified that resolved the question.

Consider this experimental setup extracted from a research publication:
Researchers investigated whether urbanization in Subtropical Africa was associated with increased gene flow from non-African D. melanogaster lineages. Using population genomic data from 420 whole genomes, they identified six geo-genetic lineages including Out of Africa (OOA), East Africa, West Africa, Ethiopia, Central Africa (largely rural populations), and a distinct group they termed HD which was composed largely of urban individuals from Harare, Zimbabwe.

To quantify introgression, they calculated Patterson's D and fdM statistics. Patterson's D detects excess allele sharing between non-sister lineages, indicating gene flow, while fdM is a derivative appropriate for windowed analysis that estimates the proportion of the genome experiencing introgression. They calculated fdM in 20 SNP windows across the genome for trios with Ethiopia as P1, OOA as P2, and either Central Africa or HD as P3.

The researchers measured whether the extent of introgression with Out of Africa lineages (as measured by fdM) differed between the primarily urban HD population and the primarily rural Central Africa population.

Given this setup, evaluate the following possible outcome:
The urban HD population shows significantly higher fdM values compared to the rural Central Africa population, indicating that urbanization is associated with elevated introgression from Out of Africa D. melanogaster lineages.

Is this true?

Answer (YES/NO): YES